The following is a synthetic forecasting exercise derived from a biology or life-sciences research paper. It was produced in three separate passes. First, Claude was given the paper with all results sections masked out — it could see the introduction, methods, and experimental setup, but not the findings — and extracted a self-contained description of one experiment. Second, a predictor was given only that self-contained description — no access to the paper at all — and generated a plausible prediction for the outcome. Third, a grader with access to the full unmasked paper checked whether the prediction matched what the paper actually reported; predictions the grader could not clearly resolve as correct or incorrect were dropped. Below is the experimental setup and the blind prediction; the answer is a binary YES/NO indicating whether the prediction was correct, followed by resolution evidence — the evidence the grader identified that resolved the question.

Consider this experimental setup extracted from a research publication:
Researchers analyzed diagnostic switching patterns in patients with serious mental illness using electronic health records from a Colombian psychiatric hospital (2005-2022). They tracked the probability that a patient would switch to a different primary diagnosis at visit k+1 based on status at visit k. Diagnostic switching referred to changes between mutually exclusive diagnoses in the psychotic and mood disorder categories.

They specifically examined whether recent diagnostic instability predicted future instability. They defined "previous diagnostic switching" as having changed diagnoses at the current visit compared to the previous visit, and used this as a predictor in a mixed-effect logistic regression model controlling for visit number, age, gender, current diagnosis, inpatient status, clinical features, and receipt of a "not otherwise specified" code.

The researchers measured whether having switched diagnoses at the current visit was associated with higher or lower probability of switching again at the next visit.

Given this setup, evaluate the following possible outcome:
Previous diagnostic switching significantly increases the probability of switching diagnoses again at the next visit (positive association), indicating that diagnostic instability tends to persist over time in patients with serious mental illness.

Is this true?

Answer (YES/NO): YES